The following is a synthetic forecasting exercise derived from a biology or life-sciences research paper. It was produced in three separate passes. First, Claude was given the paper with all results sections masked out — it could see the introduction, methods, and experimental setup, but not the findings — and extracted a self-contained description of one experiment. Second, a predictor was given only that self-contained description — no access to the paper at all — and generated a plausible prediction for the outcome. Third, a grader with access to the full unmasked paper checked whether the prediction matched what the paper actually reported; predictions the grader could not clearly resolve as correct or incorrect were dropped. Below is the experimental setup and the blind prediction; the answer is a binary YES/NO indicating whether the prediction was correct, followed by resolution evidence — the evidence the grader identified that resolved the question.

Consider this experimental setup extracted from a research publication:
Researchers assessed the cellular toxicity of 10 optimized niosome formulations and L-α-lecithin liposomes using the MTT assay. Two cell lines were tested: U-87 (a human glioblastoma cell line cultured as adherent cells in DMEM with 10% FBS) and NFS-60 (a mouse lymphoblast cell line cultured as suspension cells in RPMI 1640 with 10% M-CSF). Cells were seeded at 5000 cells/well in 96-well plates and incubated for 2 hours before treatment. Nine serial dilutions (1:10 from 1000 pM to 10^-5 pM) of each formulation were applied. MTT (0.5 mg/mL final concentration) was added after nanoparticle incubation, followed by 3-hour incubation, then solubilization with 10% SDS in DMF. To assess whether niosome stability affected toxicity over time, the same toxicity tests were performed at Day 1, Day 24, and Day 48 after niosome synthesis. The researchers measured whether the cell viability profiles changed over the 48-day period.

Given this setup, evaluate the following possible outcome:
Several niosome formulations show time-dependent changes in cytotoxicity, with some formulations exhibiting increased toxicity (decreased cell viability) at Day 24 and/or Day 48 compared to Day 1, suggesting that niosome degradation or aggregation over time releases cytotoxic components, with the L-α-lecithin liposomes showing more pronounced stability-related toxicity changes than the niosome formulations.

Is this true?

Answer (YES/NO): NO